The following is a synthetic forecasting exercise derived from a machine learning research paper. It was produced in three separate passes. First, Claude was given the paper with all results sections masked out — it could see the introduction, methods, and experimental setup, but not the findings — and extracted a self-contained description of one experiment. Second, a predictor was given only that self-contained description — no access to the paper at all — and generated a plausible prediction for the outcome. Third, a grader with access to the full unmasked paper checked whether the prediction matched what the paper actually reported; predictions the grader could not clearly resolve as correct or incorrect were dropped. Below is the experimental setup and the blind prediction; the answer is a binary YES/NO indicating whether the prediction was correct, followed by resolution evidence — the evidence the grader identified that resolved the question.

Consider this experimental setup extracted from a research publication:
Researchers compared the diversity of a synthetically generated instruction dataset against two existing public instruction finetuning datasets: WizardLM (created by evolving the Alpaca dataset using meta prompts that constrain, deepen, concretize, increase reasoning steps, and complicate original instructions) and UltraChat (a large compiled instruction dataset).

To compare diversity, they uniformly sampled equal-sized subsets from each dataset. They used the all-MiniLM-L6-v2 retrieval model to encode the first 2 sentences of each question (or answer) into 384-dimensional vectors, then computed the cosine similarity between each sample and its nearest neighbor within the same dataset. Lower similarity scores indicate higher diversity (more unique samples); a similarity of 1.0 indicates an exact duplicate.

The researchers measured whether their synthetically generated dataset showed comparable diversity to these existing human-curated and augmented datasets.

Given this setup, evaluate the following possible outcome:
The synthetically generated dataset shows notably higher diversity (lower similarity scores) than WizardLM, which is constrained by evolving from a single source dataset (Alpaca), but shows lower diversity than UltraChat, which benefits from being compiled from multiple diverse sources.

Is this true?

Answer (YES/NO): NO